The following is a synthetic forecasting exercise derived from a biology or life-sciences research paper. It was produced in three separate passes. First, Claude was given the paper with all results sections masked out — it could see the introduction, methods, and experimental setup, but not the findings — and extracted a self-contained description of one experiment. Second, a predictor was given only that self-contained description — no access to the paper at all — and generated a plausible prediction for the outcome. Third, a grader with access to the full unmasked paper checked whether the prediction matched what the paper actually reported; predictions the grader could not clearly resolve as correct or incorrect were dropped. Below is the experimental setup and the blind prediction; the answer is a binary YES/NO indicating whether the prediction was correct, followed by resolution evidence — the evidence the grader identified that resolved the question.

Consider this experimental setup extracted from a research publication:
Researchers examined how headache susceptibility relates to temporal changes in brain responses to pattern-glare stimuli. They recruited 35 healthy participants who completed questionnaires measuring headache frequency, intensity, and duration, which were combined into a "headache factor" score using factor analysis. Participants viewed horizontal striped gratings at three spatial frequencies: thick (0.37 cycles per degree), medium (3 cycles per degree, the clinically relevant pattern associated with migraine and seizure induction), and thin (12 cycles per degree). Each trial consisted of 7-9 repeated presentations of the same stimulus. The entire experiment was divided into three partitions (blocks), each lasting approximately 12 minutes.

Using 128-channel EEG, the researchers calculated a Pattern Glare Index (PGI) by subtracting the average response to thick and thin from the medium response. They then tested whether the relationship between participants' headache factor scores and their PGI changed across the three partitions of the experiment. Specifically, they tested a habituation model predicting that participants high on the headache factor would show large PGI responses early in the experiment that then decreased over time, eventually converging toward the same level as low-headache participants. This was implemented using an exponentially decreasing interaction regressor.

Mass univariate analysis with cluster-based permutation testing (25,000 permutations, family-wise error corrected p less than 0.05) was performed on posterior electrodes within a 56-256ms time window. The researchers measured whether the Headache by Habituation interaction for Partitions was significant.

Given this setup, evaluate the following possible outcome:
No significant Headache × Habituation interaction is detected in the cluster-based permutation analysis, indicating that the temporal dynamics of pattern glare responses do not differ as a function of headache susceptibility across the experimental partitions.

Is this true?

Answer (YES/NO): NO